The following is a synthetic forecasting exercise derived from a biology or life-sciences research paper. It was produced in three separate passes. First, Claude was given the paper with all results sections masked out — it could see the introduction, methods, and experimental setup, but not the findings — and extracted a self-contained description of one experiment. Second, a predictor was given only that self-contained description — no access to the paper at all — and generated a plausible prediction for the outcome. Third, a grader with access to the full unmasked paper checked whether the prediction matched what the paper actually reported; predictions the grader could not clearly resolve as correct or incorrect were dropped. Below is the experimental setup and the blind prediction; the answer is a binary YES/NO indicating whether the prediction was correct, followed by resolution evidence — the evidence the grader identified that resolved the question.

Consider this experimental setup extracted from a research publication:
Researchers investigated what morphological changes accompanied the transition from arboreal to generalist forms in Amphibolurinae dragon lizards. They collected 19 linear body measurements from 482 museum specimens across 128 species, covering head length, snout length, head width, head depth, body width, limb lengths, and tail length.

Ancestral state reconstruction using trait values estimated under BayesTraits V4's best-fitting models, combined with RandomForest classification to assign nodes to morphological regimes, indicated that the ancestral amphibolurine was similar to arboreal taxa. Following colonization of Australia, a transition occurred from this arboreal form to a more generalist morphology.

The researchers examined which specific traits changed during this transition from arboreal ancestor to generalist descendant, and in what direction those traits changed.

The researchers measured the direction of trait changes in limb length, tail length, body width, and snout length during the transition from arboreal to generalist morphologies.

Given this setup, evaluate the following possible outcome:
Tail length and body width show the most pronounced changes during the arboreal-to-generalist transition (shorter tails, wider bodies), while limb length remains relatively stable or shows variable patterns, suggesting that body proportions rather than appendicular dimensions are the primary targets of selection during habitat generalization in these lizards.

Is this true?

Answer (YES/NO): NO